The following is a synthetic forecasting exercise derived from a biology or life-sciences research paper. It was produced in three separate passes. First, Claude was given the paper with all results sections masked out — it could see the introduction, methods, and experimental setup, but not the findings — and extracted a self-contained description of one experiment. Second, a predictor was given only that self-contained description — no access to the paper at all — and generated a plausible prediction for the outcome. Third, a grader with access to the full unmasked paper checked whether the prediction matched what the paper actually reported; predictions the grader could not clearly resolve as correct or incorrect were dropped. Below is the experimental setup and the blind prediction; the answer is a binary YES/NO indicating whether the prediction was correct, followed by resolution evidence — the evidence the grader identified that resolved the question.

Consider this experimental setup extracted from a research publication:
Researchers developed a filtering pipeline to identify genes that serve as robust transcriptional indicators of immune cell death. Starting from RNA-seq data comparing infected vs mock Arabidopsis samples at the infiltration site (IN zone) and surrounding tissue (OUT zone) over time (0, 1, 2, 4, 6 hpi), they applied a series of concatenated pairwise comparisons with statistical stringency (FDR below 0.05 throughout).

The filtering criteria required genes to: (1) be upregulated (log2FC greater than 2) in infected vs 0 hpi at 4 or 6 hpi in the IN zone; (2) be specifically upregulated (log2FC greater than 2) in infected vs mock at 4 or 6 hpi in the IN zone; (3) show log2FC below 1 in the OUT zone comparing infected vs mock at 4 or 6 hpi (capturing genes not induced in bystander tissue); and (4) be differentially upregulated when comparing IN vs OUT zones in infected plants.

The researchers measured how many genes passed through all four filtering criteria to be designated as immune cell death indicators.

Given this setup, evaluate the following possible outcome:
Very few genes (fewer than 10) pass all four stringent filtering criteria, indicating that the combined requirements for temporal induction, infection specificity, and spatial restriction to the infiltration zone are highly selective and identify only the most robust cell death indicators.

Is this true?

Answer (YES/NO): NO